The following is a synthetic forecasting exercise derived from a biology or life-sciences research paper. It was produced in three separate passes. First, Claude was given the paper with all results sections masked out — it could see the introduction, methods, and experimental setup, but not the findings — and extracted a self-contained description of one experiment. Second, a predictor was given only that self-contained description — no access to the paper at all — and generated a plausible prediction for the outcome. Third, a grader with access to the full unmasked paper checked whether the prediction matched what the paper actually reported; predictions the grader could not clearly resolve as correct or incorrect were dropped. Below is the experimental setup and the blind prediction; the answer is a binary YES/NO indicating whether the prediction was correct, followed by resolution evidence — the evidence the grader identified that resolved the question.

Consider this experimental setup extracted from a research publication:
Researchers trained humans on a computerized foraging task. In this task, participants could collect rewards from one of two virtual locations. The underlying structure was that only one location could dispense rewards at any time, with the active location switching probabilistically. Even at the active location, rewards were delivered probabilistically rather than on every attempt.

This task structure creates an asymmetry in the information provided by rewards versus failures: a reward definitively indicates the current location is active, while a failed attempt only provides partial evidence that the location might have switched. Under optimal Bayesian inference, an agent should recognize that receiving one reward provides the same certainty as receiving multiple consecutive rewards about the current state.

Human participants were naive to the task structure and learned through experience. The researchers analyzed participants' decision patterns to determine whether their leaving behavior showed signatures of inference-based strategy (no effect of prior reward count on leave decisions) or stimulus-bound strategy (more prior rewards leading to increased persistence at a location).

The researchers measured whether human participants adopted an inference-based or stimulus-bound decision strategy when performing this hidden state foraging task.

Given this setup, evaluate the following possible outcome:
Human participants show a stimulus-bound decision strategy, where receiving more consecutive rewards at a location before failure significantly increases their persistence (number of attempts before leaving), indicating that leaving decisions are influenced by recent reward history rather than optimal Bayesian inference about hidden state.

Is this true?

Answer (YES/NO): NO